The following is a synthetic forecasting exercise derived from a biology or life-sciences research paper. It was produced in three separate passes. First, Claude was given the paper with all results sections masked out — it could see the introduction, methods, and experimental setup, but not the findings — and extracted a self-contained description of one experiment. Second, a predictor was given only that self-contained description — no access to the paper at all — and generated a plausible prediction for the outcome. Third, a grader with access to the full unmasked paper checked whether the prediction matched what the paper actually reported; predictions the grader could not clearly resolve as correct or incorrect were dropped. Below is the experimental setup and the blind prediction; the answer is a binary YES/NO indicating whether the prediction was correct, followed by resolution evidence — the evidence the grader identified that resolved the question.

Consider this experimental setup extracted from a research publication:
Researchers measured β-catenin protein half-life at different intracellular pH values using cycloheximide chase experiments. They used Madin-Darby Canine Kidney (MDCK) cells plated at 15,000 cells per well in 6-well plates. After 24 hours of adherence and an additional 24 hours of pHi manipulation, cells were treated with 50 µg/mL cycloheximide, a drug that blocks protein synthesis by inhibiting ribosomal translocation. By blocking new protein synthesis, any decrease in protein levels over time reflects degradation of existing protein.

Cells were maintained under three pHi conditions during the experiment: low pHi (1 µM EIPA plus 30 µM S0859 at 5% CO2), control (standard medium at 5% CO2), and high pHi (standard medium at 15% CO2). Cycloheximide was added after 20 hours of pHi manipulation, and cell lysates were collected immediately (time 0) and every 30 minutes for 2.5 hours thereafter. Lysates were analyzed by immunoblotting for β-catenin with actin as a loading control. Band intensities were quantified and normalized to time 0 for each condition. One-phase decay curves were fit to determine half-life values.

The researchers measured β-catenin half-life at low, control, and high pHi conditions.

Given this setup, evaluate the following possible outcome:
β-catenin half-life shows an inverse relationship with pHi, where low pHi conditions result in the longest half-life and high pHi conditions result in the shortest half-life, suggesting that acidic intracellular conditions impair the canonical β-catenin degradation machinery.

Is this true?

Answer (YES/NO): YES